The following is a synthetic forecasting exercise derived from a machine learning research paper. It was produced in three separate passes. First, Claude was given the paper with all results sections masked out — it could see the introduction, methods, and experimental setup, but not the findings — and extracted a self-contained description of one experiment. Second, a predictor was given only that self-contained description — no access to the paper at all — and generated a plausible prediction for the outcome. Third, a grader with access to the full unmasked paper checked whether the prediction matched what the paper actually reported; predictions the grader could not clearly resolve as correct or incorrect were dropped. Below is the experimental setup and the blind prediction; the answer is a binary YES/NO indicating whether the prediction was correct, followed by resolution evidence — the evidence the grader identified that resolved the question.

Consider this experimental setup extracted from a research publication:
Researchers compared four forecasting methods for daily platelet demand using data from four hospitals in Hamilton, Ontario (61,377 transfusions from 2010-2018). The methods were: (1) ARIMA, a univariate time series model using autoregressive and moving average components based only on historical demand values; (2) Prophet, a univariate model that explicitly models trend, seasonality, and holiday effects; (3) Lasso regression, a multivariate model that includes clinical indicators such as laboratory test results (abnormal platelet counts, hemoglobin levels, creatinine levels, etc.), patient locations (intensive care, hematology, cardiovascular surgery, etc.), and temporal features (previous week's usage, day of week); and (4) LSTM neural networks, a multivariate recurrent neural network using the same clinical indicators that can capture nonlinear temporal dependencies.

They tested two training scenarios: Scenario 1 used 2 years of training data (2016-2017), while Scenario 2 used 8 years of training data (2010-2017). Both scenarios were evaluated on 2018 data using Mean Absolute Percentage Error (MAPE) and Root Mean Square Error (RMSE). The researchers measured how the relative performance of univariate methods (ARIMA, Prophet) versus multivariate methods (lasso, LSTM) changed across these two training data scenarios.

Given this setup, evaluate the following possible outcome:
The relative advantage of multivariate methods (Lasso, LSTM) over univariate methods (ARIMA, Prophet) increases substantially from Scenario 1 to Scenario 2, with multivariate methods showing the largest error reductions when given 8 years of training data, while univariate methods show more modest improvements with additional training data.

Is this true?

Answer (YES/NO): NO